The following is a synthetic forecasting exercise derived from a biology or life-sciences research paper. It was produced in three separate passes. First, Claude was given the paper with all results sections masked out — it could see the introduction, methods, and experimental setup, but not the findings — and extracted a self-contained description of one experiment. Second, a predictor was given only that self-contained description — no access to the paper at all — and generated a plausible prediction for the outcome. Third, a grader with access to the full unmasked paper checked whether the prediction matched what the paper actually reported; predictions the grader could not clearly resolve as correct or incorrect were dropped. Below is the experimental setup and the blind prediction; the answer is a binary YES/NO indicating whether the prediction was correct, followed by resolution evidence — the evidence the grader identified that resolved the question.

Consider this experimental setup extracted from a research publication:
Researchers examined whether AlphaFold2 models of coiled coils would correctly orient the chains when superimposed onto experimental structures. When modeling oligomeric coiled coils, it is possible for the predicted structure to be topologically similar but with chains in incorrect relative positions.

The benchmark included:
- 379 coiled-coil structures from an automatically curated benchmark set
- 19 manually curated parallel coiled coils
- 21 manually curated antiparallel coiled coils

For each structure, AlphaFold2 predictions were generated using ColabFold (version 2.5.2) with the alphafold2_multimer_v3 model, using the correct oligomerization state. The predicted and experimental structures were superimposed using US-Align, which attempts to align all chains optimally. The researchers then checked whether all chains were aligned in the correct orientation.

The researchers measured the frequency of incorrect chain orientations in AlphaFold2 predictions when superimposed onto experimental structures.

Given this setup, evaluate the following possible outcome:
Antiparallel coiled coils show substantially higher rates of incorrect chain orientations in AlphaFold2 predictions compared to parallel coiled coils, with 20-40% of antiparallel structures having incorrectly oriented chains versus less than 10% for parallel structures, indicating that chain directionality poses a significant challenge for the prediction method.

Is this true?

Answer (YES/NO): YES